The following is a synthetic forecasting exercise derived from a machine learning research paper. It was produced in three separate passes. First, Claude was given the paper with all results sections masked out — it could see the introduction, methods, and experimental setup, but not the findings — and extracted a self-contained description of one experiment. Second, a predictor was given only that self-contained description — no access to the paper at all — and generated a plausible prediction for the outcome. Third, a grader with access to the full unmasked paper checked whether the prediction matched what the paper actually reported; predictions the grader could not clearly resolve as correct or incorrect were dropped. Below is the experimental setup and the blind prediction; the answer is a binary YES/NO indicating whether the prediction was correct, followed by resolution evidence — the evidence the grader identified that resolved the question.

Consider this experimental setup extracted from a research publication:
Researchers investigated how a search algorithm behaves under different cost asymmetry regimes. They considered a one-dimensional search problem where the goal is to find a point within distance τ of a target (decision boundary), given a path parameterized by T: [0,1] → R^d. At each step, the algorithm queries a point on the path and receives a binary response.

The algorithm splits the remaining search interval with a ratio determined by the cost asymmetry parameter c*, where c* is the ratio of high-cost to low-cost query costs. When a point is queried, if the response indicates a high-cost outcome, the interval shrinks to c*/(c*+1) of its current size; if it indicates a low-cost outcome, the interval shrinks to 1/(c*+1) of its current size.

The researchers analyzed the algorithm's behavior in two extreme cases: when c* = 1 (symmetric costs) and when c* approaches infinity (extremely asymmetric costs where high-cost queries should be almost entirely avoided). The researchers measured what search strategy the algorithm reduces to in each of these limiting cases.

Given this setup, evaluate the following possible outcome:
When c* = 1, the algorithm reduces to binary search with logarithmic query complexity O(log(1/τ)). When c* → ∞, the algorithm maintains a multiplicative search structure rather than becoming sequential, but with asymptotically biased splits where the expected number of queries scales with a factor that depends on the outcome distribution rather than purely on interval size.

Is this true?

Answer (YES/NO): NO